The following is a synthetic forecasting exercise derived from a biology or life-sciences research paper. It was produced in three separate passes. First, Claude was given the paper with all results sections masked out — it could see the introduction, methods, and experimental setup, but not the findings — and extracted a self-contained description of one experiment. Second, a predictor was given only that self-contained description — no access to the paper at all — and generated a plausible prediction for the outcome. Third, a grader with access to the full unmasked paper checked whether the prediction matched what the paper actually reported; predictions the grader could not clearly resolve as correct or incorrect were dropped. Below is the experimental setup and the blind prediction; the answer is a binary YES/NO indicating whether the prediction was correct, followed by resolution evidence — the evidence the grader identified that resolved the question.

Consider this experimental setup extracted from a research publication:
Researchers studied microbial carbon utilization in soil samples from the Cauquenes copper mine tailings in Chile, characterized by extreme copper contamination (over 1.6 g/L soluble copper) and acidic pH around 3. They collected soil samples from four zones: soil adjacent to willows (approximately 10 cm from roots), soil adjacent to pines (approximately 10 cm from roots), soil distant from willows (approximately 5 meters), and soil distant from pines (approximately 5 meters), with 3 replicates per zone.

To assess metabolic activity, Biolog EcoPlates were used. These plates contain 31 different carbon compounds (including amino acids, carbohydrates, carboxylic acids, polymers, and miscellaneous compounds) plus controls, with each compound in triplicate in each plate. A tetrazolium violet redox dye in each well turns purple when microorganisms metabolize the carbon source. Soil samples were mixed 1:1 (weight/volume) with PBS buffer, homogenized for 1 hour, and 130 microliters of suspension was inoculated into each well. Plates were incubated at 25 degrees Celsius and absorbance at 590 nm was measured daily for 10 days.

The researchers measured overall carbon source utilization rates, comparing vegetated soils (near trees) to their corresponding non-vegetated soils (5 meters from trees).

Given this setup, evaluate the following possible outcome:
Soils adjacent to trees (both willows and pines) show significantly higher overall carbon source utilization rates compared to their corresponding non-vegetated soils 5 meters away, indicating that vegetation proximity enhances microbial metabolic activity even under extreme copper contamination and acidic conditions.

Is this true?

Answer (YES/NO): YES